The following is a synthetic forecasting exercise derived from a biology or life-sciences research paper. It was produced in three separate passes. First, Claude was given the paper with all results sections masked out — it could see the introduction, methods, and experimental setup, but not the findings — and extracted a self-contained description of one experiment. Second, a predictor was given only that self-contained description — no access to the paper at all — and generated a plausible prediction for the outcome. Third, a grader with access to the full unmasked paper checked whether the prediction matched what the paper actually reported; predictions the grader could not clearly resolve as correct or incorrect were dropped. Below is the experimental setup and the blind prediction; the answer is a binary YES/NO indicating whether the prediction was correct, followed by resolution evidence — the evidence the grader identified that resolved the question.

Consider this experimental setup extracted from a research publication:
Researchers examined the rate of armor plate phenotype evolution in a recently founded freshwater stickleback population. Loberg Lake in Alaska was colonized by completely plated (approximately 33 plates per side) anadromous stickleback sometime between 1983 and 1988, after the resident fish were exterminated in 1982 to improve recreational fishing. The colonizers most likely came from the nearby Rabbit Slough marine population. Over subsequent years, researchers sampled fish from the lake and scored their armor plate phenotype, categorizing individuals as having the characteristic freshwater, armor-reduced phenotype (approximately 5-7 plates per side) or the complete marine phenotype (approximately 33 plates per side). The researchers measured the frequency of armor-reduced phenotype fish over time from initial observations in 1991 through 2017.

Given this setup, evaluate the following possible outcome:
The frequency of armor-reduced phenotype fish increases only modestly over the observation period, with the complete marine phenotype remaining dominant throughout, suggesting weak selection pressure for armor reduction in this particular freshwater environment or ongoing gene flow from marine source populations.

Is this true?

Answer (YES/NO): NO